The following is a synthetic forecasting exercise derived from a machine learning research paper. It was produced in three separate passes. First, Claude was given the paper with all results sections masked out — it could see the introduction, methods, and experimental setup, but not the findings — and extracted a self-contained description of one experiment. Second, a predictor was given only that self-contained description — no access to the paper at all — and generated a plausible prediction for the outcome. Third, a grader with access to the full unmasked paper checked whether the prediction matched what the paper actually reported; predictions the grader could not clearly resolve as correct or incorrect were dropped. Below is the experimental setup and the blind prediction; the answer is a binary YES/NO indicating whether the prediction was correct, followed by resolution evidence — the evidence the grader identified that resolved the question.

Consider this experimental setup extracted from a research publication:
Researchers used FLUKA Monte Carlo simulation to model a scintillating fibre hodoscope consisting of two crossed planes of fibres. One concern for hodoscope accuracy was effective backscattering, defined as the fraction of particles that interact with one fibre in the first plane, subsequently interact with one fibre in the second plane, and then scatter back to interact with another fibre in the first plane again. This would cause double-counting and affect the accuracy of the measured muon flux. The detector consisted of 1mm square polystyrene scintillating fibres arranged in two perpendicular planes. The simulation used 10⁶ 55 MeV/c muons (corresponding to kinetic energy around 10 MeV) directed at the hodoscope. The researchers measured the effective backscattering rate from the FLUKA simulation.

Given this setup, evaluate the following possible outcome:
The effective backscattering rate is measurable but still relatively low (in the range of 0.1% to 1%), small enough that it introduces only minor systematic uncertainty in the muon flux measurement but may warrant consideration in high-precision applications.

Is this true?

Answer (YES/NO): NO